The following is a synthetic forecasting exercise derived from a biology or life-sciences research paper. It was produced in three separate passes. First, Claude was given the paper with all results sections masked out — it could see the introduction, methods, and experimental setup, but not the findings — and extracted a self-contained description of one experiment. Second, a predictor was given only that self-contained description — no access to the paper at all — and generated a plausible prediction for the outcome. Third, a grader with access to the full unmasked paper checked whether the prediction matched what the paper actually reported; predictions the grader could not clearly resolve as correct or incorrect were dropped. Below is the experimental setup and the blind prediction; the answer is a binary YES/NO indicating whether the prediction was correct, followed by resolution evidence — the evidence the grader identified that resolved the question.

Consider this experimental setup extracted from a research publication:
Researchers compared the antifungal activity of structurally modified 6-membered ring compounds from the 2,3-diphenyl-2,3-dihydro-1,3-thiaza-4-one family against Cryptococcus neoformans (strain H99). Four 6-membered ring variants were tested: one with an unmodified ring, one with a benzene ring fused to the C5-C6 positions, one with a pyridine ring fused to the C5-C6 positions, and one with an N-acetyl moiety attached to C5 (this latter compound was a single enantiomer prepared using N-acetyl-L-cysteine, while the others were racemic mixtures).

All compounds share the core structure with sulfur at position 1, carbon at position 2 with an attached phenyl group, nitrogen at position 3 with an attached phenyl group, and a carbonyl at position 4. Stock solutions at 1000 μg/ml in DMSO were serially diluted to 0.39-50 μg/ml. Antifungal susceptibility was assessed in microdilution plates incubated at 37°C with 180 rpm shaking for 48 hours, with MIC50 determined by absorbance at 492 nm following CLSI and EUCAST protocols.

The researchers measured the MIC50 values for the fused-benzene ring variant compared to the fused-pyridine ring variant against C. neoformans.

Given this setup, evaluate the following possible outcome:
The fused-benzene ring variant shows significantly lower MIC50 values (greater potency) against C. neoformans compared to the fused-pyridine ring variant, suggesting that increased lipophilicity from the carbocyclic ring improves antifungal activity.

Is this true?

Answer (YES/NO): NO